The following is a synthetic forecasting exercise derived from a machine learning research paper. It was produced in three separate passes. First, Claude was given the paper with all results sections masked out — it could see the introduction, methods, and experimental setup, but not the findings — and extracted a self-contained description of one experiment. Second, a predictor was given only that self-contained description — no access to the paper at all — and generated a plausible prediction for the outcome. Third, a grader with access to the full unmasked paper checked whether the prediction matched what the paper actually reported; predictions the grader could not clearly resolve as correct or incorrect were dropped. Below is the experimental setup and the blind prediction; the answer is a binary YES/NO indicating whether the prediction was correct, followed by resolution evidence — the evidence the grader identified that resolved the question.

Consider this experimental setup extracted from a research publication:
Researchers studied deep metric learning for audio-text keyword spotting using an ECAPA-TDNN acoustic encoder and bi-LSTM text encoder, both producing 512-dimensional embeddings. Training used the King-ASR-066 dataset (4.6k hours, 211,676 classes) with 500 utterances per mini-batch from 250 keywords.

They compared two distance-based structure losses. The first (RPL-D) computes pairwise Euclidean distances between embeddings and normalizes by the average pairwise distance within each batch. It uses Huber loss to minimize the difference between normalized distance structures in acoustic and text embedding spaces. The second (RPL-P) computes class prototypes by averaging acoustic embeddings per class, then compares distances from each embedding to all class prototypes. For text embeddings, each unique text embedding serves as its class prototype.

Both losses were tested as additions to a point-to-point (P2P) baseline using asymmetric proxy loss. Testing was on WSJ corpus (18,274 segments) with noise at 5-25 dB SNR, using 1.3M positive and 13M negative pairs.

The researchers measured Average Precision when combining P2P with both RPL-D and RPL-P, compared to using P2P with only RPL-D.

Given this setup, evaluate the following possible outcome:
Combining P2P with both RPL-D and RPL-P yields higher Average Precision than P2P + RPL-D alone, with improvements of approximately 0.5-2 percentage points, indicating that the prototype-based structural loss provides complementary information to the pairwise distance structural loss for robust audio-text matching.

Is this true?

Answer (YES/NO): YES